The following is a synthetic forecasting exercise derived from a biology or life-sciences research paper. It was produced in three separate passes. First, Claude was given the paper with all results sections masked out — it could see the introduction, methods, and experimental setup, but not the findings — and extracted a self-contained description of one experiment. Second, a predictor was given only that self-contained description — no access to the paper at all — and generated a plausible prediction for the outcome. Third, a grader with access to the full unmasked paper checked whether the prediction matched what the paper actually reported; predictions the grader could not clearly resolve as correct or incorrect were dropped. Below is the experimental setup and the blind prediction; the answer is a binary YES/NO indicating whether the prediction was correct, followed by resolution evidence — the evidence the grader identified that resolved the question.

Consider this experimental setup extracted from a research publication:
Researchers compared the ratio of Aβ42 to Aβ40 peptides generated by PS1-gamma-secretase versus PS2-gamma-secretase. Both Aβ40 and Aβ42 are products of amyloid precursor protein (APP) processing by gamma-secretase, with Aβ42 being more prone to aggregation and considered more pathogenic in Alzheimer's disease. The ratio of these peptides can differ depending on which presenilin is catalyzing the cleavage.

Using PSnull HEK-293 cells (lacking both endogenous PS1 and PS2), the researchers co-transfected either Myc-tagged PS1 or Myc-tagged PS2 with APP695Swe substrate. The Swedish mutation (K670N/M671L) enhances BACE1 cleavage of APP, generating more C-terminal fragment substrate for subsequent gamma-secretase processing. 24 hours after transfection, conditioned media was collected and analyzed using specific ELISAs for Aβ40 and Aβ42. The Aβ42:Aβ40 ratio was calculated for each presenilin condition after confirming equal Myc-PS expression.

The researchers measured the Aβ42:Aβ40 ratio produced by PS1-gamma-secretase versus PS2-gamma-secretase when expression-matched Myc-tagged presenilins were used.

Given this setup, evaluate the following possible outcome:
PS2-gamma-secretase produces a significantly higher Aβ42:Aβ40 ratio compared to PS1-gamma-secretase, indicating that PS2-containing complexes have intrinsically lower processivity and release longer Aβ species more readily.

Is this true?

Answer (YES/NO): NO